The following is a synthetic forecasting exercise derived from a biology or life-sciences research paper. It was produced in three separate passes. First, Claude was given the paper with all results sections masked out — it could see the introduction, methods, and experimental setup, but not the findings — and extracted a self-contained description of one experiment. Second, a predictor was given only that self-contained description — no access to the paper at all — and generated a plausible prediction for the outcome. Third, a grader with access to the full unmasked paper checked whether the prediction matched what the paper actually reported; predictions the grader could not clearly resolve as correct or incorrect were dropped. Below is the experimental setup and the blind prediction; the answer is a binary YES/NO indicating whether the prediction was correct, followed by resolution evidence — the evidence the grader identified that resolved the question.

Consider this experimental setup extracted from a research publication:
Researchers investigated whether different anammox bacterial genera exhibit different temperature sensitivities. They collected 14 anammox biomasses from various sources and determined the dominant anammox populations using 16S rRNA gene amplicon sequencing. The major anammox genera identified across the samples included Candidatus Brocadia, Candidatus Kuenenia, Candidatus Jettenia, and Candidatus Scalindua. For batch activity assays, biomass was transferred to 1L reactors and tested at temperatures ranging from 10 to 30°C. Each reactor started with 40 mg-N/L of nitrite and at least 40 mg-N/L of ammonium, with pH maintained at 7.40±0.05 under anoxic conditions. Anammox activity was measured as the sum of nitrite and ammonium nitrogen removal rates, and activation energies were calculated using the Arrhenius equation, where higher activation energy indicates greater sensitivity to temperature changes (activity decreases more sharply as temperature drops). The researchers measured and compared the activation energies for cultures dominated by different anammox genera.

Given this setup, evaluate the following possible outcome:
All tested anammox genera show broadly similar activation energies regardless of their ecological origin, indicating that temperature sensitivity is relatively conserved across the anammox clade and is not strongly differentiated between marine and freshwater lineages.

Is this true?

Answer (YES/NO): NO